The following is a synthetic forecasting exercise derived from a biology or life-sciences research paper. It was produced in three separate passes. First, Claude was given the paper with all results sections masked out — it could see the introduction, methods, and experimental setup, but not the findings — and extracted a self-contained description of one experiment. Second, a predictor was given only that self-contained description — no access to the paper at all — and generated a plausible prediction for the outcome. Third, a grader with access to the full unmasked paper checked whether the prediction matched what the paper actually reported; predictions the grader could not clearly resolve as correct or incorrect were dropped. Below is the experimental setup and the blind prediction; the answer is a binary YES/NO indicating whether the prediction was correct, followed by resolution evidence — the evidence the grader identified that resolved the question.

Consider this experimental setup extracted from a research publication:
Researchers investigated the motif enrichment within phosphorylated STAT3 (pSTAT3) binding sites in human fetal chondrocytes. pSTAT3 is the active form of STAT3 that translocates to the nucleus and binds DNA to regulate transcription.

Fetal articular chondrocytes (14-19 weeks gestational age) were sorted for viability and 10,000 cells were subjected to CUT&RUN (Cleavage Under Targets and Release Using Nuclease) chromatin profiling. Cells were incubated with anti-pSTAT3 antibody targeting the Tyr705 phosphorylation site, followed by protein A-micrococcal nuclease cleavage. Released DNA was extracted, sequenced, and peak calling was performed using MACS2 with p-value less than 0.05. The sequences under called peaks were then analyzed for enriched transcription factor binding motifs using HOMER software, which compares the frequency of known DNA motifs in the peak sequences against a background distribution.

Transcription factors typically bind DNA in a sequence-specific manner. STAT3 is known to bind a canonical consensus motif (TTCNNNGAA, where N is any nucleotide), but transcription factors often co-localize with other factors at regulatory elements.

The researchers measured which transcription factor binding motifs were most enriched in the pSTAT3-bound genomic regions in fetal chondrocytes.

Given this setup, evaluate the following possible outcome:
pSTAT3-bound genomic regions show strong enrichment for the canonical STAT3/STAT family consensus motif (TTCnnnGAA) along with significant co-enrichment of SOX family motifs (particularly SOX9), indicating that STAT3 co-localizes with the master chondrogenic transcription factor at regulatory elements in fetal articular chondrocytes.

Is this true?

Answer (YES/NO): NO